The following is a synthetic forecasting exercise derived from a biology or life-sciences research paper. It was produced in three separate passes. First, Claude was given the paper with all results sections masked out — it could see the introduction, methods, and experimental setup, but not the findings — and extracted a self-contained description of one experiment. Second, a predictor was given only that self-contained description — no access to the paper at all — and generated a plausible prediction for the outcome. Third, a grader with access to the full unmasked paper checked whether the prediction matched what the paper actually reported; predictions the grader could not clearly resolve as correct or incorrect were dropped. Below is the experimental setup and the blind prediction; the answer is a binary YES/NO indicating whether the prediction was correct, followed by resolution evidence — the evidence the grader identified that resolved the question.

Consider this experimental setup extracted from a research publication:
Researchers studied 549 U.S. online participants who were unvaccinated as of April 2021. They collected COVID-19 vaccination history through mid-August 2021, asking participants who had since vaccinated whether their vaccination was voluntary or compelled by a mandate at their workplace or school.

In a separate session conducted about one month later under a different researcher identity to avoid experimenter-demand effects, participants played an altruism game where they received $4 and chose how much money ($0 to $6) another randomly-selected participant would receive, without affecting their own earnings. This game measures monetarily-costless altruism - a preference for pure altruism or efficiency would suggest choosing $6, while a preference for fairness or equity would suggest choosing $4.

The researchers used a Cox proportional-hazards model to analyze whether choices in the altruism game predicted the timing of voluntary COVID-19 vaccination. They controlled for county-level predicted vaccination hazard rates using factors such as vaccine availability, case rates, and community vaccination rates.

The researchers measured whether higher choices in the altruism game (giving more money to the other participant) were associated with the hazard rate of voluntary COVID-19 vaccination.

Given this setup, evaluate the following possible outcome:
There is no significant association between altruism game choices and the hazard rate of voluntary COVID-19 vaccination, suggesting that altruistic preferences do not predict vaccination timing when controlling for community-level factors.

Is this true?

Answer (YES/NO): YES